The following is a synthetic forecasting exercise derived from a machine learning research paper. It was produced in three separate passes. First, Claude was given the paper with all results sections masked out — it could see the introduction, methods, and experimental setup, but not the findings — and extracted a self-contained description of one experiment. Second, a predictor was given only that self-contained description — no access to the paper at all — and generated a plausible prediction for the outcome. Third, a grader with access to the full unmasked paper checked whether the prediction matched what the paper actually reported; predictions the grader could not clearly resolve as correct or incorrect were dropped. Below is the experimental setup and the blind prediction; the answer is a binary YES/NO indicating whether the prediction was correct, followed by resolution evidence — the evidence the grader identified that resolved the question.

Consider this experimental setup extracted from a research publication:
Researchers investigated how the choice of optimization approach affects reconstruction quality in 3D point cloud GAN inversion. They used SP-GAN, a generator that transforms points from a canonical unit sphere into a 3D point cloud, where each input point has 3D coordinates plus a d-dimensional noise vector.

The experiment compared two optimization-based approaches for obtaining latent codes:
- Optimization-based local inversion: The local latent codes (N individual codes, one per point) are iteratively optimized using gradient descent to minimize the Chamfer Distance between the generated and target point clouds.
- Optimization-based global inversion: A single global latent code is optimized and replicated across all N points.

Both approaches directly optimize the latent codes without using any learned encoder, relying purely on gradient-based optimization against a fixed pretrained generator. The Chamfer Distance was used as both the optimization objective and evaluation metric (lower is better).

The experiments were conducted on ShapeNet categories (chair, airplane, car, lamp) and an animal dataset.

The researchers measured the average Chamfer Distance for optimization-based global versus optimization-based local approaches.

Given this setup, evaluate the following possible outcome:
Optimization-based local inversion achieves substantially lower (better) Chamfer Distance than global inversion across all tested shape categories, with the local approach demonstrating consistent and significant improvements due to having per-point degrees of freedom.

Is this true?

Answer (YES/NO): YES